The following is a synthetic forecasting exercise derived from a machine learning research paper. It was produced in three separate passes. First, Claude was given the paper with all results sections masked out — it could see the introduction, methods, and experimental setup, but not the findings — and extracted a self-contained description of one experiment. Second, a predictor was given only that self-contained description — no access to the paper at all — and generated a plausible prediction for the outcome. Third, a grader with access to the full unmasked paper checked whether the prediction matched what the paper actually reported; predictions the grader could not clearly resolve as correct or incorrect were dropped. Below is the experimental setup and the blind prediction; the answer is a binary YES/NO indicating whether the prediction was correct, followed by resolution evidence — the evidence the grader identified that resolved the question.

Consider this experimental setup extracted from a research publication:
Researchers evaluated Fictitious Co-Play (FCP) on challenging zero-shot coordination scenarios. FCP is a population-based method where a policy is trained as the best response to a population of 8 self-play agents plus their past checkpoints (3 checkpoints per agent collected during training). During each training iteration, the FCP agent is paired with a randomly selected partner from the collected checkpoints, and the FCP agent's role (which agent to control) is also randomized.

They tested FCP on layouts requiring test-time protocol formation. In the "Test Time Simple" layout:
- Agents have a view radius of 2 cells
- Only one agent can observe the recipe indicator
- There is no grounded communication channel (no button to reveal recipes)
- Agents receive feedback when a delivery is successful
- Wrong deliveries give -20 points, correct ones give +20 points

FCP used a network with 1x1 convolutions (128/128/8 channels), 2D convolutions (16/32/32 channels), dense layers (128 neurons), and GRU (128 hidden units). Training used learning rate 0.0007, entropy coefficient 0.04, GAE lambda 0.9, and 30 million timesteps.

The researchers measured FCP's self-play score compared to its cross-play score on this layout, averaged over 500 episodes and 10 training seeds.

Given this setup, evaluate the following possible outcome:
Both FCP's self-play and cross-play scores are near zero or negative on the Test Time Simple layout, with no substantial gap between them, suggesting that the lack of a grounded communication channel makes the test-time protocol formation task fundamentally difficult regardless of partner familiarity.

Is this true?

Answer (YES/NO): NO